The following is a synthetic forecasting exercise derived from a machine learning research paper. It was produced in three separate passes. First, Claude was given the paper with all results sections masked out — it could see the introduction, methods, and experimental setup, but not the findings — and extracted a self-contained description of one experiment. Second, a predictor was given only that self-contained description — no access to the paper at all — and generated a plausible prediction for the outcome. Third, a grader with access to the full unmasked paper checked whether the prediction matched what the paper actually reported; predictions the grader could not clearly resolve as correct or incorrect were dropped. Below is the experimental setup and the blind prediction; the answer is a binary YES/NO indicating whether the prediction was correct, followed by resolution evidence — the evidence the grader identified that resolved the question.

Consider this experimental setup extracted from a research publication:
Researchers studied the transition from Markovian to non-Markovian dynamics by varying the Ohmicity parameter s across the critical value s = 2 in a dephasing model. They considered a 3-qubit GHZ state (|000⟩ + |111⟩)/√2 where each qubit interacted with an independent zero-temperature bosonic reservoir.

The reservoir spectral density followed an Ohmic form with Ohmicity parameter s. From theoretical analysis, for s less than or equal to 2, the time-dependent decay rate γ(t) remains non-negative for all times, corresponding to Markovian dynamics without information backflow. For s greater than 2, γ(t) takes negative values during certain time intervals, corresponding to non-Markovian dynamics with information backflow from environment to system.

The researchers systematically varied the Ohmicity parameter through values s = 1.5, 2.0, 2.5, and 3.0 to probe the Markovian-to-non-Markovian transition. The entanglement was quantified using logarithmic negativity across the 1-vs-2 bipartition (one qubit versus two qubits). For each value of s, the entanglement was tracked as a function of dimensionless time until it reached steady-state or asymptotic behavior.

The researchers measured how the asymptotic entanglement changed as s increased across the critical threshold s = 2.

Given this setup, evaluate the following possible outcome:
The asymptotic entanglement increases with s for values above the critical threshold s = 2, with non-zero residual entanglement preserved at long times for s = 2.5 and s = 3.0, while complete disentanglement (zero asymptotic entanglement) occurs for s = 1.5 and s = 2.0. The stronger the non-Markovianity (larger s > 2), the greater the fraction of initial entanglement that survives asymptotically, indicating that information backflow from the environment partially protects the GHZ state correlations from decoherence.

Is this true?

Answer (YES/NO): NO